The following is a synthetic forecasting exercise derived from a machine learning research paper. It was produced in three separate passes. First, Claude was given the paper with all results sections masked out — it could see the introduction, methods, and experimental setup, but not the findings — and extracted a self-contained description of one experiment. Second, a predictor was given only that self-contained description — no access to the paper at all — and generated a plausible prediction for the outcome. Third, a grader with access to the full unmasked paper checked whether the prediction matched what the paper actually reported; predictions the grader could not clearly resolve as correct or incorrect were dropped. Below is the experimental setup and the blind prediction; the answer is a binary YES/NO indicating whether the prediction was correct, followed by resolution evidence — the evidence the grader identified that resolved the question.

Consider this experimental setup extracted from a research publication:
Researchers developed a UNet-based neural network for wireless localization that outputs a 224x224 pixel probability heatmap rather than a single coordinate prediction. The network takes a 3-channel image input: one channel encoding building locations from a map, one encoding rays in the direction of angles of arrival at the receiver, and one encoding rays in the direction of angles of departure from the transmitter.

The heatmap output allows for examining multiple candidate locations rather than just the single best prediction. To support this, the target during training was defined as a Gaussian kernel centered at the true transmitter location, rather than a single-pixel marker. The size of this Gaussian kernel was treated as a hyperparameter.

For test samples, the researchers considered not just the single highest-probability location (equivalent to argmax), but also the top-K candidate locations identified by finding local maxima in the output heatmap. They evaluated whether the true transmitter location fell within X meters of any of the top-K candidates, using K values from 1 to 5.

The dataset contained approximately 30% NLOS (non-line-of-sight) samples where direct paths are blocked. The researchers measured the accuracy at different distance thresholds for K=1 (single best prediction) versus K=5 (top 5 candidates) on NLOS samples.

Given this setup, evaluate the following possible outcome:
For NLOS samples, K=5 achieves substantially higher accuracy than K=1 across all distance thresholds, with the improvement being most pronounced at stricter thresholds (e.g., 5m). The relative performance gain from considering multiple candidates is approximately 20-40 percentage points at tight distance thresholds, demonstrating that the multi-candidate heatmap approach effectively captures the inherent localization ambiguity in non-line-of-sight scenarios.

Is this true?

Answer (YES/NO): NO